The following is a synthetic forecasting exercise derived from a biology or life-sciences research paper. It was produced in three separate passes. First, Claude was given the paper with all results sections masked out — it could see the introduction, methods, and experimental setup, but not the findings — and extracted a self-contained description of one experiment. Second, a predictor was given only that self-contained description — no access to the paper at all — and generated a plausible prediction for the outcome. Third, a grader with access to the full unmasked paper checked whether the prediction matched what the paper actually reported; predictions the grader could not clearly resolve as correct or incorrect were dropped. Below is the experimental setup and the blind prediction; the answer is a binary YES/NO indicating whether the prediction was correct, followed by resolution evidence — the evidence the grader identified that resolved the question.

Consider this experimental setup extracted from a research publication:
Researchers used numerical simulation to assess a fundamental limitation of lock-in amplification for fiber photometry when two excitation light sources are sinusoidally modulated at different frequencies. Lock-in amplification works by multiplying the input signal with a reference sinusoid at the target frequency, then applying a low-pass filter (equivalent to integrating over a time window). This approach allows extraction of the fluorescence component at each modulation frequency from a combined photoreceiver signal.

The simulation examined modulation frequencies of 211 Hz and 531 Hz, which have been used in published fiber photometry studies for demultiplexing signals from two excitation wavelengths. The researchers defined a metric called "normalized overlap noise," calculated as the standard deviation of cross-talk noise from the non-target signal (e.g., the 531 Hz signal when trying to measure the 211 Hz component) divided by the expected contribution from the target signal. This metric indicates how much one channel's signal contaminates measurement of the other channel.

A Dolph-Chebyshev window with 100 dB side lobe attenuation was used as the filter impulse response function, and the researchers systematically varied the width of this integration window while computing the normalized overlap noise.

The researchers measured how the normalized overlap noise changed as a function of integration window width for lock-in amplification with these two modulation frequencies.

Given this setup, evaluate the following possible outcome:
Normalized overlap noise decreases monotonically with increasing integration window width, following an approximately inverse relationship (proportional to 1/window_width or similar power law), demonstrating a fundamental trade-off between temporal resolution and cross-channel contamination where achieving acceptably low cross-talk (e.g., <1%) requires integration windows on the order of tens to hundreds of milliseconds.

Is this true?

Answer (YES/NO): NO